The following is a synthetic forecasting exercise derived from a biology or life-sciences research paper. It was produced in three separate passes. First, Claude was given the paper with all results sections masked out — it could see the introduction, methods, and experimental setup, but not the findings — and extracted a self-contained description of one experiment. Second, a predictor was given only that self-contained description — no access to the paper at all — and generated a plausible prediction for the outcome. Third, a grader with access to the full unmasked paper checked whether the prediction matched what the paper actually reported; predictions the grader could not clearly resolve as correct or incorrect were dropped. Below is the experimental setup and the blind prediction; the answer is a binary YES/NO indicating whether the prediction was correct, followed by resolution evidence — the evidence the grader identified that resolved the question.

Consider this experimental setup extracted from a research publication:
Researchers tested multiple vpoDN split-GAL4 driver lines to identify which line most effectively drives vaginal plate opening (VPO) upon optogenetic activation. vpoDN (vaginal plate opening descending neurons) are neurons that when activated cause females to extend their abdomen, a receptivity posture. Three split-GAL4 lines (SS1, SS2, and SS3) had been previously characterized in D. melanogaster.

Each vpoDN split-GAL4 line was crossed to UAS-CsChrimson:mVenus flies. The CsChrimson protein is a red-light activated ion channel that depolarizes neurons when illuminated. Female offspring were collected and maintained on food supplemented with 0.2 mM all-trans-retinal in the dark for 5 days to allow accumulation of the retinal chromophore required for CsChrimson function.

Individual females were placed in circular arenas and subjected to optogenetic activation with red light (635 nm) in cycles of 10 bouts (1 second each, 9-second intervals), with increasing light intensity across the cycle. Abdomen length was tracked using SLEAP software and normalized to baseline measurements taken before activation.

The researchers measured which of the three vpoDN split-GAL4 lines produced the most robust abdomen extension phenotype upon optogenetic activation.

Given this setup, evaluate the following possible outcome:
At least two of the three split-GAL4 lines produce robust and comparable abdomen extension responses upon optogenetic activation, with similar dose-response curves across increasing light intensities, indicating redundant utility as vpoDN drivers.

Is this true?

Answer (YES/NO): NO